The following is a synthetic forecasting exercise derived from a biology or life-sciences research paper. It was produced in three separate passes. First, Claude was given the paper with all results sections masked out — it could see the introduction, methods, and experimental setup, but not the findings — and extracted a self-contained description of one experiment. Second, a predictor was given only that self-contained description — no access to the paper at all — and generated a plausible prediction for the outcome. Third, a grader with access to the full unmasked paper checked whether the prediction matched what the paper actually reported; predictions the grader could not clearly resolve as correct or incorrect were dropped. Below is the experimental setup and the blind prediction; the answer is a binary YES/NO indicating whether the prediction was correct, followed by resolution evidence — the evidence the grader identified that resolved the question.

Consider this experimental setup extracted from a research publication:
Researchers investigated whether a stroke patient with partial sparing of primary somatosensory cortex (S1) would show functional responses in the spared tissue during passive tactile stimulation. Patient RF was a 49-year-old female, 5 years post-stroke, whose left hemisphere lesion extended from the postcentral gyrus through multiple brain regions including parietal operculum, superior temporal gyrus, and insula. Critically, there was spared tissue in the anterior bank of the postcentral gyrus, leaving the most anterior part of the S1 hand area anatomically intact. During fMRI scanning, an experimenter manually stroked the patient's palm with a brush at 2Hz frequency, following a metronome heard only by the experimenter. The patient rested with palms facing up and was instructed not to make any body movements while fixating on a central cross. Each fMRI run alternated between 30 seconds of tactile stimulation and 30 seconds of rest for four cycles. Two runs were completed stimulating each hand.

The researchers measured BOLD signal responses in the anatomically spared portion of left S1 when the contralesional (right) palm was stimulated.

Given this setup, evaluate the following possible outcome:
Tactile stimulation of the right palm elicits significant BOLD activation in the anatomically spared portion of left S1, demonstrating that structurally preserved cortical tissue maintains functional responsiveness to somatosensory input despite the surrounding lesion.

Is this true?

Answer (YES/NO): YES